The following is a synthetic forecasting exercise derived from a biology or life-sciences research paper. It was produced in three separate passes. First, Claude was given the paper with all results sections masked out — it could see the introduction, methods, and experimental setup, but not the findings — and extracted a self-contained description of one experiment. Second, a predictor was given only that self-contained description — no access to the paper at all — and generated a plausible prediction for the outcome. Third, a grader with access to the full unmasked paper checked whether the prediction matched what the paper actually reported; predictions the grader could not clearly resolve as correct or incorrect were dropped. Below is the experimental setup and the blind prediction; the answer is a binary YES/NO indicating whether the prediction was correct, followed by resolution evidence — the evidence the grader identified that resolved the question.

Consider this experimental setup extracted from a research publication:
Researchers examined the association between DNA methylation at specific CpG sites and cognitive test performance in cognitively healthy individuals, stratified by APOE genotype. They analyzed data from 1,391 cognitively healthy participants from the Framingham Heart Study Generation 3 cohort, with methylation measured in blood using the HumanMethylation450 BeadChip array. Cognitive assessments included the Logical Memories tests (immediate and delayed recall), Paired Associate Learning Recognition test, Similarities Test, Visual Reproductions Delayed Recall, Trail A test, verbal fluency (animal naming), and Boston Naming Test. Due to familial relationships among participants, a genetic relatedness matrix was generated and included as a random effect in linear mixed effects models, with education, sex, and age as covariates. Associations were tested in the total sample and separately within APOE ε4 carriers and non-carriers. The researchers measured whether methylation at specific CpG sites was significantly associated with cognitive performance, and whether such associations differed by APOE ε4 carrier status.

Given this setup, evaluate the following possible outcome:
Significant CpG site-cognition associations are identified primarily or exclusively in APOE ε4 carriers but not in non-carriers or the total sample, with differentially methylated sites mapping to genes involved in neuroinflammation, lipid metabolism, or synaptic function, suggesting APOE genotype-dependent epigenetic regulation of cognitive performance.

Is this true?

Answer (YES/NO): NO